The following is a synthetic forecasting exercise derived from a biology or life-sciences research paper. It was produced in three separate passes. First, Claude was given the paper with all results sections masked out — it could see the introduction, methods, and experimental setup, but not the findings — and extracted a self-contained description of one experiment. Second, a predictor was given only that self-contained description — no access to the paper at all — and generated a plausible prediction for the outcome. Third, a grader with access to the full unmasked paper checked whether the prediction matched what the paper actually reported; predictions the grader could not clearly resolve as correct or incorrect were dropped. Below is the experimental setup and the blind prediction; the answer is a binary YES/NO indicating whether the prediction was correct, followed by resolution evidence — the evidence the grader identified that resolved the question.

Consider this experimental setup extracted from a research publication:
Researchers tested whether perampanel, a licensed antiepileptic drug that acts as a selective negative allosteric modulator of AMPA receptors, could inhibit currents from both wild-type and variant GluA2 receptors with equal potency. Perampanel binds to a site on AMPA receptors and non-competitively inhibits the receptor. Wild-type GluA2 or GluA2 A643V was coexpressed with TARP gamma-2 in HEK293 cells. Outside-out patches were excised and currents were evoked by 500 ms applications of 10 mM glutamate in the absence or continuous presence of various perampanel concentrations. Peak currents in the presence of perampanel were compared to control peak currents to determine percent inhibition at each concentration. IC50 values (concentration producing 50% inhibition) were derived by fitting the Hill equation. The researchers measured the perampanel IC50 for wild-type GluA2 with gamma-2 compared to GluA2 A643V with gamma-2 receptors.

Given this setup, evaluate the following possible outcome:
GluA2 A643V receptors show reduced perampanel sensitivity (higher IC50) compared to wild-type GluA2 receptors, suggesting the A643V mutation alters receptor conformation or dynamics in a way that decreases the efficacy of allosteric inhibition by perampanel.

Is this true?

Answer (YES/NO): YES